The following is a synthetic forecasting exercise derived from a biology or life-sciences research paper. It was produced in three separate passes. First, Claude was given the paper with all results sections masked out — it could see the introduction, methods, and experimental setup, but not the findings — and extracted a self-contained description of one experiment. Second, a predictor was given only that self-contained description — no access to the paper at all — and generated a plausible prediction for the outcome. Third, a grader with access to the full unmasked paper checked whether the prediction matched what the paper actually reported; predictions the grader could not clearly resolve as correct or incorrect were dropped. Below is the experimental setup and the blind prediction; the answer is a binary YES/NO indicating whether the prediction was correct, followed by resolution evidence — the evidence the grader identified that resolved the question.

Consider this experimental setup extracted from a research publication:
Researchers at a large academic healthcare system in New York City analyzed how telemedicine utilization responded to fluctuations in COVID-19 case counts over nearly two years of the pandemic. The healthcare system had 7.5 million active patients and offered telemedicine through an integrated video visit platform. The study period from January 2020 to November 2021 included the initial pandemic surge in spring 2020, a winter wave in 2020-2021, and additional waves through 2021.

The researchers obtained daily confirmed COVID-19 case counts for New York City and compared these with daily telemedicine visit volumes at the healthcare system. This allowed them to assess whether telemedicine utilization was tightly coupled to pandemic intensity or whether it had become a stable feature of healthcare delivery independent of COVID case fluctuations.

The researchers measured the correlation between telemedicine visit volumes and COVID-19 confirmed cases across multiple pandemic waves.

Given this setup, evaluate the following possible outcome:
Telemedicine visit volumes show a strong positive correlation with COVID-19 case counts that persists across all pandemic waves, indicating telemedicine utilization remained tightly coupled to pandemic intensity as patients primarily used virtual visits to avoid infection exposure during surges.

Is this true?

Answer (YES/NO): NO